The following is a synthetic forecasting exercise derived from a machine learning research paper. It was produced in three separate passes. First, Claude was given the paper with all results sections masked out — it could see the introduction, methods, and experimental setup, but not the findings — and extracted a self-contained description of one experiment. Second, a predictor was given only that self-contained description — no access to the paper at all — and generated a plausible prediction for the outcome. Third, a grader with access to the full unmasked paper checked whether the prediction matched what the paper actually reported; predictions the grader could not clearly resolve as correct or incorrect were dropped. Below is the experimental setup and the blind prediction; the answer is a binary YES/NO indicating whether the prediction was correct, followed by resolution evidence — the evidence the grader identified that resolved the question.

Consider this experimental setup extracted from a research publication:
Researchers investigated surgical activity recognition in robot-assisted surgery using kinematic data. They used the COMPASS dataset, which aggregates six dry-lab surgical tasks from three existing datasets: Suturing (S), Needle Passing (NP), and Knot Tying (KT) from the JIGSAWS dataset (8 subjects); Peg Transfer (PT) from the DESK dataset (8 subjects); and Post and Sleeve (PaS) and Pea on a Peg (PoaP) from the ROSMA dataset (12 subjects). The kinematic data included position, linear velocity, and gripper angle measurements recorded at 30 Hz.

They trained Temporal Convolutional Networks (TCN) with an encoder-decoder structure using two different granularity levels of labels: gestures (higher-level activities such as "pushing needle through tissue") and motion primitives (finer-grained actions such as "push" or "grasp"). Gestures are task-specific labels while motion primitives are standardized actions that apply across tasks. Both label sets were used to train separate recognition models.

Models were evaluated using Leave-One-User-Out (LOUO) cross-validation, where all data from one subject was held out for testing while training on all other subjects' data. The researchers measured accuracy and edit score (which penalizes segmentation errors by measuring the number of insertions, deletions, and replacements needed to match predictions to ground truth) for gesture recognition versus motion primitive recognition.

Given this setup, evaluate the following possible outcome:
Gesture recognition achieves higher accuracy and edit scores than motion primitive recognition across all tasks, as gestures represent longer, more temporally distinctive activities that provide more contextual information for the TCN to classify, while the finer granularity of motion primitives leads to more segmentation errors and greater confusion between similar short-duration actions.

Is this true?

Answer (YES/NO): NO